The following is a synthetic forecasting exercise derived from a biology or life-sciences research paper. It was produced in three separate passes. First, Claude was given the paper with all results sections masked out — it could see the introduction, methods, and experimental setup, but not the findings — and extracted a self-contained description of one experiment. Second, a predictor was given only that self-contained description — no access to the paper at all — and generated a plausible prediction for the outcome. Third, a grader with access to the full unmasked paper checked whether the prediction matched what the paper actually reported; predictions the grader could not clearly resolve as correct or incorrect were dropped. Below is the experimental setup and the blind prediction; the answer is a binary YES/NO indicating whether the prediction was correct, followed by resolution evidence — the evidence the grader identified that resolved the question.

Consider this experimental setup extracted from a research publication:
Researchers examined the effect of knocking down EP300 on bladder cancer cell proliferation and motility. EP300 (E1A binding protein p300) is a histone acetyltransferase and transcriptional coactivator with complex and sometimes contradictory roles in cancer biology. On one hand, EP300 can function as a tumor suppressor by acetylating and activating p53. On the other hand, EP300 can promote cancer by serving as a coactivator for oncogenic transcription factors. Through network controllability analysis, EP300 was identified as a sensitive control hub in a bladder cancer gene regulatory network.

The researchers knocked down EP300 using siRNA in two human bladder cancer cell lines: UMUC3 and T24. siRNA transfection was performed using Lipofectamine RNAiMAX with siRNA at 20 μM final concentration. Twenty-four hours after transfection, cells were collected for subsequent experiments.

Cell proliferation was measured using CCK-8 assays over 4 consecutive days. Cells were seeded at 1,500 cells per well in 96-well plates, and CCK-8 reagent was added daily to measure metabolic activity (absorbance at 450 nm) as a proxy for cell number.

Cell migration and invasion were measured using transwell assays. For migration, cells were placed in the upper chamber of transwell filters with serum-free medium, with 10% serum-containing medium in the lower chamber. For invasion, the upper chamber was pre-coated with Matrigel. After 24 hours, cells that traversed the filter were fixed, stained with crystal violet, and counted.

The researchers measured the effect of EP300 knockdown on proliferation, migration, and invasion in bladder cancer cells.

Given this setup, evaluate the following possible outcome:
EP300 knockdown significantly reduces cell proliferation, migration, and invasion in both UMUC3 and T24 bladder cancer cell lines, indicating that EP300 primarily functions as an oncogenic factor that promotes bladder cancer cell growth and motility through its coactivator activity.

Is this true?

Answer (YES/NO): NO